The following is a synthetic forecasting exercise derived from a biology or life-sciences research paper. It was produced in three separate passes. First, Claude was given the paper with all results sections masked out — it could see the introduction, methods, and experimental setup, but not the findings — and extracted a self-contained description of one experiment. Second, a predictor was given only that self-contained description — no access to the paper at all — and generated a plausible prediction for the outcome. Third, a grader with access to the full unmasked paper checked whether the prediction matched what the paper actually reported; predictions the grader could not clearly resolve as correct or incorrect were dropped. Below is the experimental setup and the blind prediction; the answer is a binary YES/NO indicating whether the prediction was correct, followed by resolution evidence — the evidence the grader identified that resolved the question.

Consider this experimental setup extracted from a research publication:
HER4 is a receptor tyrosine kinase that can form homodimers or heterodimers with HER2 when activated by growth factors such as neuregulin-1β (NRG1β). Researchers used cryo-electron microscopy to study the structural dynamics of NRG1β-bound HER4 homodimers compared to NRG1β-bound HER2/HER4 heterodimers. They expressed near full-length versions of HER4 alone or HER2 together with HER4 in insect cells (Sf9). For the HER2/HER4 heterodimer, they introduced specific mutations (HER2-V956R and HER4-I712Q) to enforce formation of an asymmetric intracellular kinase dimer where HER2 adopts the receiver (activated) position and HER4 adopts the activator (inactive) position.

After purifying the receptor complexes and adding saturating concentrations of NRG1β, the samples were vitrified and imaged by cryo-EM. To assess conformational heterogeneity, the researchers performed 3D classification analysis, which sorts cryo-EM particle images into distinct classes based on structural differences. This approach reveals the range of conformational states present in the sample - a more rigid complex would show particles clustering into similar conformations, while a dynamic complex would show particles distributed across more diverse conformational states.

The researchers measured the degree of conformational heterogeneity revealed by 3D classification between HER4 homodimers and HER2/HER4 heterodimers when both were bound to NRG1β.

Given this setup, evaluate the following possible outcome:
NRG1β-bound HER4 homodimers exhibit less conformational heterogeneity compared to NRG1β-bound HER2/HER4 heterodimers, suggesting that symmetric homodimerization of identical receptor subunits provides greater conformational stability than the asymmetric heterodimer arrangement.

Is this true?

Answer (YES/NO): NO